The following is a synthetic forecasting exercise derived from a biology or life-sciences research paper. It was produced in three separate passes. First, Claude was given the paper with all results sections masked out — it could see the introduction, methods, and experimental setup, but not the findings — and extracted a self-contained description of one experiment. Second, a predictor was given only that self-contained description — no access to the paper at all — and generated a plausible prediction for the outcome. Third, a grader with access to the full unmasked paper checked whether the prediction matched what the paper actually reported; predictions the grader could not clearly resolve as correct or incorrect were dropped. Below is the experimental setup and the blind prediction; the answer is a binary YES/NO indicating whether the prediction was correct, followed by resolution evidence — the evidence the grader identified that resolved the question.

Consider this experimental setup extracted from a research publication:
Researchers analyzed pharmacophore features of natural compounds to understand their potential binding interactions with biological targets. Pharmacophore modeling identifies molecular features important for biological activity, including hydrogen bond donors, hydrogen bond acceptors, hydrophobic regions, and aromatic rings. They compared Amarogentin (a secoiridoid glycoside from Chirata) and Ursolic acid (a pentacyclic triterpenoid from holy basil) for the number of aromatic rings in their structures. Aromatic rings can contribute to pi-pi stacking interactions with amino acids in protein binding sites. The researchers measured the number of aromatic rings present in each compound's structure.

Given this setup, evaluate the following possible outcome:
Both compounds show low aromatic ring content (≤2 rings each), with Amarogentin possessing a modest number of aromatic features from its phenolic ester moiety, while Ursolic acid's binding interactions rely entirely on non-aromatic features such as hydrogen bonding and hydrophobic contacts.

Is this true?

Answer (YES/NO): NO